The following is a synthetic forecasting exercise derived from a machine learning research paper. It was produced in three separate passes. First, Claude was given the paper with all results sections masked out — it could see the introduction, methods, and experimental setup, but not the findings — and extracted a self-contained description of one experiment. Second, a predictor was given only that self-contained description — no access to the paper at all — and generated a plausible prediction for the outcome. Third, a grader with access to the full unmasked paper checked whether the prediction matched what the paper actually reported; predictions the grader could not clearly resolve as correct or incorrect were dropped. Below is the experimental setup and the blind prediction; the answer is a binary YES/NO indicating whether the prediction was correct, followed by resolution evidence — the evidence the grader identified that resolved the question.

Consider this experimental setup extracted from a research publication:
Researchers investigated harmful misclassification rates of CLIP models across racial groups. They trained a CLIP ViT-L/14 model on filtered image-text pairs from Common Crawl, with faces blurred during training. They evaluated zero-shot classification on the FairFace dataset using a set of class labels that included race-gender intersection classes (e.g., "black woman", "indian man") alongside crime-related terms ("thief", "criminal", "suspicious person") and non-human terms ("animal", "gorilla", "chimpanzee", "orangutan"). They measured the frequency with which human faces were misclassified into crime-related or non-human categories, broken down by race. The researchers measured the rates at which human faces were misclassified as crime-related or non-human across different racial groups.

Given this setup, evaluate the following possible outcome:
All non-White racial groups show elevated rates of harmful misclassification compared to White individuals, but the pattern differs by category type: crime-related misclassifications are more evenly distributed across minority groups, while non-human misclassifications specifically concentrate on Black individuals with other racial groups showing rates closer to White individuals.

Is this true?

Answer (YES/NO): NO